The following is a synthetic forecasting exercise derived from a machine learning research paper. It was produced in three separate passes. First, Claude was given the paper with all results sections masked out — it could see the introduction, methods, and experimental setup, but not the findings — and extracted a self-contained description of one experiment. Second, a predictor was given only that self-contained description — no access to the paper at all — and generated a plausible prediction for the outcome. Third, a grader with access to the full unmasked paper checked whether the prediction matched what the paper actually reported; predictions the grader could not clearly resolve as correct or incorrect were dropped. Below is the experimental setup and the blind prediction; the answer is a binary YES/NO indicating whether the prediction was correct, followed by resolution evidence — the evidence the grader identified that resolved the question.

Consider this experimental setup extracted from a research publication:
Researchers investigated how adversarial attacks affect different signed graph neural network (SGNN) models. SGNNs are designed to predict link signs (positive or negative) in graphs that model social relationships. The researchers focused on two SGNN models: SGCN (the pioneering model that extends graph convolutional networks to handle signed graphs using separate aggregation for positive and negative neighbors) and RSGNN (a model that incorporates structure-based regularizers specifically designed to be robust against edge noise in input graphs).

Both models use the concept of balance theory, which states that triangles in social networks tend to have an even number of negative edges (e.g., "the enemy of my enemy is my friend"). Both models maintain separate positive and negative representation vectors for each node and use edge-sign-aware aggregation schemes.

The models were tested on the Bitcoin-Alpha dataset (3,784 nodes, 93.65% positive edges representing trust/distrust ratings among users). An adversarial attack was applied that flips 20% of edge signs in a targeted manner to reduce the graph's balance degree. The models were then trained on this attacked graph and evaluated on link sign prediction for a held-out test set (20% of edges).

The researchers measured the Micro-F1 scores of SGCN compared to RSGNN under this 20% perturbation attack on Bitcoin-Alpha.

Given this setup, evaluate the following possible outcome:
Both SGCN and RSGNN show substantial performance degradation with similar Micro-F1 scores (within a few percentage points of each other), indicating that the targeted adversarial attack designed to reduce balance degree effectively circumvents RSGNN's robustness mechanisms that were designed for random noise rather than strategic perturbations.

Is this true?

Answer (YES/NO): YES